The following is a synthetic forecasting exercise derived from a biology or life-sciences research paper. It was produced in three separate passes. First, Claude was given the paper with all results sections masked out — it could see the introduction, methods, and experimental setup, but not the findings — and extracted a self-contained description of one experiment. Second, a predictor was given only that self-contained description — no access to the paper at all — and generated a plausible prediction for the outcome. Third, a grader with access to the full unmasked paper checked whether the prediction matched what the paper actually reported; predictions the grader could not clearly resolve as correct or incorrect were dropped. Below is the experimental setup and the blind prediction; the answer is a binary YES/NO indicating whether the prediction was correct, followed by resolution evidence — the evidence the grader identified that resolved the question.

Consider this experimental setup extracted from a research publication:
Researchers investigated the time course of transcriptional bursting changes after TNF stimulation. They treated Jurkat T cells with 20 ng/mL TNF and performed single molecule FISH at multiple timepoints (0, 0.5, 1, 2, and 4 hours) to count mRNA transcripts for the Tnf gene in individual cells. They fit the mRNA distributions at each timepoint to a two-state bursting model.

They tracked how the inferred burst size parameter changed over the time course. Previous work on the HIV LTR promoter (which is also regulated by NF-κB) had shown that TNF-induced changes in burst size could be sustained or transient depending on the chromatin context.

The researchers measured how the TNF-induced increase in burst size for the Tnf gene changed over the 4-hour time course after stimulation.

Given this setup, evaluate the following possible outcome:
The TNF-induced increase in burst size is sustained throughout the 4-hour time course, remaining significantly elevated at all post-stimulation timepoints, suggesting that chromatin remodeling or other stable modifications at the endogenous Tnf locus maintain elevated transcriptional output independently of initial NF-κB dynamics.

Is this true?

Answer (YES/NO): NO